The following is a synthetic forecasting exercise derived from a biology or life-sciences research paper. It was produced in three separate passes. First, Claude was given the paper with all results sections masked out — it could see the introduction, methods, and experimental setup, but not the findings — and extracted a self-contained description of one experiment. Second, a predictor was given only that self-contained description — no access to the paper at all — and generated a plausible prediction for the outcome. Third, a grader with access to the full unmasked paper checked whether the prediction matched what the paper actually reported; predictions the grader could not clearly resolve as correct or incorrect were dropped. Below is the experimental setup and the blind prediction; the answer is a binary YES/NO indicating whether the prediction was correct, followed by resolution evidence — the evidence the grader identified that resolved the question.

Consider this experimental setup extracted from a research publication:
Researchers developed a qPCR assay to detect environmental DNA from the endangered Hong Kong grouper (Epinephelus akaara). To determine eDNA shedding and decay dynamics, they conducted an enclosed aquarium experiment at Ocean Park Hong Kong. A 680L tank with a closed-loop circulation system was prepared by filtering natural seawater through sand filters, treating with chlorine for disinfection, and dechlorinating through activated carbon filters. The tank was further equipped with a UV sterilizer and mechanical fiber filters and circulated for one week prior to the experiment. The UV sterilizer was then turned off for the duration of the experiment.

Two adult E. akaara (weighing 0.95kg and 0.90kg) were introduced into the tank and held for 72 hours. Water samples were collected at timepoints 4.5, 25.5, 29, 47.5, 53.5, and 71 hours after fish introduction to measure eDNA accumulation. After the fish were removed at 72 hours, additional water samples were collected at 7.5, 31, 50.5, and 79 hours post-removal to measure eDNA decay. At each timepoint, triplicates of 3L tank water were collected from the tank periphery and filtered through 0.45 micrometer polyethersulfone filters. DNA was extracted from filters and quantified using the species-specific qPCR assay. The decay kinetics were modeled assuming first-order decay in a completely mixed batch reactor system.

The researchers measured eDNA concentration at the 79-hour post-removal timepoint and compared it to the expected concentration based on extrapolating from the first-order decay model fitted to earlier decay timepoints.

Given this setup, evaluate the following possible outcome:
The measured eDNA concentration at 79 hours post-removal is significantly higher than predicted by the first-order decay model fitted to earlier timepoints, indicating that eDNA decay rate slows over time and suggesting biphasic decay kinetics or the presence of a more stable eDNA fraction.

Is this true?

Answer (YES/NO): NO